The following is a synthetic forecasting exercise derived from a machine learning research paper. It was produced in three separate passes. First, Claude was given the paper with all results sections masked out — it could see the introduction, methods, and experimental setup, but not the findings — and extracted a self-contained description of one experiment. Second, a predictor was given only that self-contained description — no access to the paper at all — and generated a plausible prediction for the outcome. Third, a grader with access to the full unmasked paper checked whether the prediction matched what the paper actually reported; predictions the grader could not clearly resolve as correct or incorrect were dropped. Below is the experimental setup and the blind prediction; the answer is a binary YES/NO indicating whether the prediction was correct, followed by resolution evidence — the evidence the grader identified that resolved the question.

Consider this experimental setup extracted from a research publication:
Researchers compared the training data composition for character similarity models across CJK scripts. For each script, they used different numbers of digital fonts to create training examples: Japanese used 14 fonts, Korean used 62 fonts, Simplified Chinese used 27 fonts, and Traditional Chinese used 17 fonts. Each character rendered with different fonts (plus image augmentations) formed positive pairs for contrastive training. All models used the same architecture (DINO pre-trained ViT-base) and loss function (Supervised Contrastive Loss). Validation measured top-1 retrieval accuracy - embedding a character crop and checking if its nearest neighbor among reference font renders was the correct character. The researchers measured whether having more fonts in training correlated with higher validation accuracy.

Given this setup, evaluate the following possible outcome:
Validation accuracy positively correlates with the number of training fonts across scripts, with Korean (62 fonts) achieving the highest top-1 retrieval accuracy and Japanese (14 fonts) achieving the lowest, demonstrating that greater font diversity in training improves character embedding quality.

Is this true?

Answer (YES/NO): YES